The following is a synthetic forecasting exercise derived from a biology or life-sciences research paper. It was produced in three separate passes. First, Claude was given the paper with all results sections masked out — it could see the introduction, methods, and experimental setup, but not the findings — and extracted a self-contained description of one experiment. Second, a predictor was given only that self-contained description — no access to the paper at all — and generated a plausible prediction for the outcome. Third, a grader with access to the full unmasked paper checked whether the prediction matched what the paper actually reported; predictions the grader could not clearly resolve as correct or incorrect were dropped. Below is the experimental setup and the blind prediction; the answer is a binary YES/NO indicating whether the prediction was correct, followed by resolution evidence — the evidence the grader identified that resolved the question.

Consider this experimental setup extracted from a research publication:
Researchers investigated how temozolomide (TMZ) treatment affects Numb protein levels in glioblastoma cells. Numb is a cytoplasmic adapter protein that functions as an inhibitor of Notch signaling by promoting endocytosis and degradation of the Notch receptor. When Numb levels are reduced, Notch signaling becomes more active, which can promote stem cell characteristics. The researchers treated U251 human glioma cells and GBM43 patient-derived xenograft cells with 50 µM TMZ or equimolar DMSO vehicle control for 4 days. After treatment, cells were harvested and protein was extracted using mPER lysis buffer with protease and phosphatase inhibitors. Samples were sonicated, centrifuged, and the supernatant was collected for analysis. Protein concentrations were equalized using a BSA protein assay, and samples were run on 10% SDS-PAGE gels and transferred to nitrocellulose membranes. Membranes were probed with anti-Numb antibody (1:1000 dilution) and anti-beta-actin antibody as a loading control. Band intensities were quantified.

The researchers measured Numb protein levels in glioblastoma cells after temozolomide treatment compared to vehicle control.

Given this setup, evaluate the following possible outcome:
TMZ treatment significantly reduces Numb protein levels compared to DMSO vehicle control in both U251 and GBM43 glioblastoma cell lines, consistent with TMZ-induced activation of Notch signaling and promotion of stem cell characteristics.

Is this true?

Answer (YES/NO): NO